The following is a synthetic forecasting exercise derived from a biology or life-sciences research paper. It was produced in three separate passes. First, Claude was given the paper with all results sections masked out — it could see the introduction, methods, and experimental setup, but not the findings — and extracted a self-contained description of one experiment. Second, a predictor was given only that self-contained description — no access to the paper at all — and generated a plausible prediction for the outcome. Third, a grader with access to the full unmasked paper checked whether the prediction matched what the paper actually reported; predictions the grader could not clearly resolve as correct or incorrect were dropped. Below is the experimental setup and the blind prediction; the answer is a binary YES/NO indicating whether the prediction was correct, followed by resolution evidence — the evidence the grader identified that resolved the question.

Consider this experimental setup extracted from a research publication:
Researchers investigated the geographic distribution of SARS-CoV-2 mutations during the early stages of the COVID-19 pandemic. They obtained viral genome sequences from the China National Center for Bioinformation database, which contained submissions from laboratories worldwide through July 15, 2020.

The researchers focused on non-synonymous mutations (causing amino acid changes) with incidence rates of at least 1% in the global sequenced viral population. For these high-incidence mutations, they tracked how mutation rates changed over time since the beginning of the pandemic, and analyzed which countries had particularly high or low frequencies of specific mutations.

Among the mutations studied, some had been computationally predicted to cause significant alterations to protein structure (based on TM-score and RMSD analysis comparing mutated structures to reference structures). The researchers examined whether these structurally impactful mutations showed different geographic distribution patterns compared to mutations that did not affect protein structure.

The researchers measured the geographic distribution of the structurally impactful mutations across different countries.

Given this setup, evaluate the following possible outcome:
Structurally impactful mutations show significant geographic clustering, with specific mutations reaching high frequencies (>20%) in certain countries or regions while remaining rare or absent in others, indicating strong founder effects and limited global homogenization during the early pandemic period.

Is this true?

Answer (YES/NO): YES